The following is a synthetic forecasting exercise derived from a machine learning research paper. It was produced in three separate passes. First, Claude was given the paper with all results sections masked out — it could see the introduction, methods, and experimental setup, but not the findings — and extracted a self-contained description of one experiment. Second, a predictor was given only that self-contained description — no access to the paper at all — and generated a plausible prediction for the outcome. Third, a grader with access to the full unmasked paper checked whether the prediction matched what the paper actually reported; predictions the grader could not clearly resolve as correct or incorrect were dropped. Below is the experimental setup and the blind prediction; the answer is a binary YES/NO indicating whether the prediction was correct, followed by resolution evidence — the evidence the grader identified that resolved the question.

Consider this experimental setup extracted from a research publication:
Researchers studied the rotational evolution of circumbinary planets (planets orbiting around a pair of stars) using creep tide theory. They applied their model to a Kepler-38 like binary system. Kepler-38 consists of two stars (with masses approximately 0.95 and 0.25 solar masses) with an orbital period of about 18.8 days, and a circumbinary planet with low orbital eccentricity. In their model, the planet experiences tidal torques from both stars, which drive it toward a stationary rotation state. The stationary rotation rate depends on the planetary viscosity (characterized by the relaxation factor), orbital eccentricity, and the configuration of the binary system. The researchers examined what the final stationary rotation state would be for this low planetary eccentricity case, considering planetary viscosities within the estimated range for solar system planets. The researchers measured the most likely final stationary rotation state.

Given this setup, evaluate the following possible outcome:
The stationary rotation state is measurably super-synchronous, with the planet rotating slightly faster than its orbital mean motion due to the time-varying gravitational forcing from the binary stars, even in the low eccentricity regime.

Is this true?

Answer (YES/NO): NO